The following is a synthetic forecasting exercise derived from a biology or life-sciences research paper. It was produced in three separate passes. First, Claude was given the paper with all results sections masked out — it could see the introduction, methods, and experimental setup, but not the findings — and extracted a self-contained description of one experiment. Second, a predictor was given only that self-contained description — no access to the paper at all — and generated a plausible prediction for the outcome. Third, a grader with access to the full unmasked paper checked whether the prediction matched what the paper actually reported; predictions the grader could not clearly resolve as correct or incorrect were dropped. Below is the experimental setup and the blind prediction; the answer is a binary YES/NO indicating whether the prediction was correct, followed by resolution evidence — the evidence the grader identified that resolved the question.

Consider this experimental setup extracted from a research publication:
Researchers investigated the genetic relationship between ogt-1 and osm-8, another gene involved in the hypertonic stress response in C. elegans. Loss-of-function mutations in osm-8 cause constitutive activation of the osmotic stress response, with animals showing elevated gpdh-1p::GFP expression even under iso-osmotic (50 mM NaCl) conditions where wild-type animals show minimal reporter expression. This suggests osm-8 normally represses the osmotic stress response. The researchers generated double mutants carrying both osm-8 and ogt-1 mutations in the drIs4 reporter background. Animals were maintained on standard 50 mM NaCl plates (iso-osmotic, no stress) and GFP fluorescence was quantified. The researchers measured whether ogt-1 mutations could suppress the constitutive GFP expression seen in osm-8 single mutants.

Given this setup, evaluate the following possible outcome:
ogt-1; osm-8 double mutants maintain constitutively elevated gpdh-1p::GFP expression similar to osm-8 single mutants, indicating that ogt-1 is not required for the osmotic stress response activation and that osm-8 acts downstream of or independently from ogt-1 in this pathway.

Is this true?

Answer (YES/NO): NO